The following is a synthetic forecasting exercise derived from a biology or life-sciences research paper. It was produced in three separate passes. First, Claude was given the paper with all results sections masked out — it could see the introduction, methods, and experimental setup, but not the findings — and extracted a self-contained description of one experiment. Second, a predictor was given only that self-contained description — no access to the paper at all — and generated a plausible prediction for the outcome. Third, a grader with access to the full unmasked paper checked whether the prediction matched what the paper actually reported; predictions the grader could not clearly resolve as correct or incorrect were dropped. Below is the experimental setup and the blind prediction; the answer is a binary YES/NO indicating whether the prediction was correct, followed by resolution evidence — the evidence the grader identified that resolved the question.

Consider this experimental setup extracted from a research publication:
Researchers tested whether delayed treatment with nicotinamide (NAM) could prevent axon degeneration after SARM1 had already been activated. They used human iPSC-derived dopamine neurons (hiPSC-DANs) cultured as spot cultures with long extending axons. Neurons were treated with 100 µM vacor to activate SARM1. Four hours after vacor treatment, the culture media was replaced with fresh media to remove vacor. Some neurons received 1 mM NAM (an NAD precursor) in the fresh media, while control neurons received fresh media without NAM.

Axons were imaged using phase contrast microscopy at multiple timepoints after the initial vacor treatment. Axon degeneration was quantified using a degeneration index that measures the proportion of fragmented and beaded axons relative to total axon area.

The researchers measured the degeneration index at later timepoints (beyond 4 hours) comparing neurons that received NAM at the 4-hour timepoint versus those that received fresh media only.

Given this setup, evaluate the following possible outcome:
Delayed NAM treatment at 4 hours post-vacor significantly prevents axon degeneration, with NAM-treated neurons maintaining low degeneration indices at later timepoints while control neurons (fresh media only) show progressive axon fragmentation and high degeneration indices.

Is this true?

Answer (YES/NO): YES